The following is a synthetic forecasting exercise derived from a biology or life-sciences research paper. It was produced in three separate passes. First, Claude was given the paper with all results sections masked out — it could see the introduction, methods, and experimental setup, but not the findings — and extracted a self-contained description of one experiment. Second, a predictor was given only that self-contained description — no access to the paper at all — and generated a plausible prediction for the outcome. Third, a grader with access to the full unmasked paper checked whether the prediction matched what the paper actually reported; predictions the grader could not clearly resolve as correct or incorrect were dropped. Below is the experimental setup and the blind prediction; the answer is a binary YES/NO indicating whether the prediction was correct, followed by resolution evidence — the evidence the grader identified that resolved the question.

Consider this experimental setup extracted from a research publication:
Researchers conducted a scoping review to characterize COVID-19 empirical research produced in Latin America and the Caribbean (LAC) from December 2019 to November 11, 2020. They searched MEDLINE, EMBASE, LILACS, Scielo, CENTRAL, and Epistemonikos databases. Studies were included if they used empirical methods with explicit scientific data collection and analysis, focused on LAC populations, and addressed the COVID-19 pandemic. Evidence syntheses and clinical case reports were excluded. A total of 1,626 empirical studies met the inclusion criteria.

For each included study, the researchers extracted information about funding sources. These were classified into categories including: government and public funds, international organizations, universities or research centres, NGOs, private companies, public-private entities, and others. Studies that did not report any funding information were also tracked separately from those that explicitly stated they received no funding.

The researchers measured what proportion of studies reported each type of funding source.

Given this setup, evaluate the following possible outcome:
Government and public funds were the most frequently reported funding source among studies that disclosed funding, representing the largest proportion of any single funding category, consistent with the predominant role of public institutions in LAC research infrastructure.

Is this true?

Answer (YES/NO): YES